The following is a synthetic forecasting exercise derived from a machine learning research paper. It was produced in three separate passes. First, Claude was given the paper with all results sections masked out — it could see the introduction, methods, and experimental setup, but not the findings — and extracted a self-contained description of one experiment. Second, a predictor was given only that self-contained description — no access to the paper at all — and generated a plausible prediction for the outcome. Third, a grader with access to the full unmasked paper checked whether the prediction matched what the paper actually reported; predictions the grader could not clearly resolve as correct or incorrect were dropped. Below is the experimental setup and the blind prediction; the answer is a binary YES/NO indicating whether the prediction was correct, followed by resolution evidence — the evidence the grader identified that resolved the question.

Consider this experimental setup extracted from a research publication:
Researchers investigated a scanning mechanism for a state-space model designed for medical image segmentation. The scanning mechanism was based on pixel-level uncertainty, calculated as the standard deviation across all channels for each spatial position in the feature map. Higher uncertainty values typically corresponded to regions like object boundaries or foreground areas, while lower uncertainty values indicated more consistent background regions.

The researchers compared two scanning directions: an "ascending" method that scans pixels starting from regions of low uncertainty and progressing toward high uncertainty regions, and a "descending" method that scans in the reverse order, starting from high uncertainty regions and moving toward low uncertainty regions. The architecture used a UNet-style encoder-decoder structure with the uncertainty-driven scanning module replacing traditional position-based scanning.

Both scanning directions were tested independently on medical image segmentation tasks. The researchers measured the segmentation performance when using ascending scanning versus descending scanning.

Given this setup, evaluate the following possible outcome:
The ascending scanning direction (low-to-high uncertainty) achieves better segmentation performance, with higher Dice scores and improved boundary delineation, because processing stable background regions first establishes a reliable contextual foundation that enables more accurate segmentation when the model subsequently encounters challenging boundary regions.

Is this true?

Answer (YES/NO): YES